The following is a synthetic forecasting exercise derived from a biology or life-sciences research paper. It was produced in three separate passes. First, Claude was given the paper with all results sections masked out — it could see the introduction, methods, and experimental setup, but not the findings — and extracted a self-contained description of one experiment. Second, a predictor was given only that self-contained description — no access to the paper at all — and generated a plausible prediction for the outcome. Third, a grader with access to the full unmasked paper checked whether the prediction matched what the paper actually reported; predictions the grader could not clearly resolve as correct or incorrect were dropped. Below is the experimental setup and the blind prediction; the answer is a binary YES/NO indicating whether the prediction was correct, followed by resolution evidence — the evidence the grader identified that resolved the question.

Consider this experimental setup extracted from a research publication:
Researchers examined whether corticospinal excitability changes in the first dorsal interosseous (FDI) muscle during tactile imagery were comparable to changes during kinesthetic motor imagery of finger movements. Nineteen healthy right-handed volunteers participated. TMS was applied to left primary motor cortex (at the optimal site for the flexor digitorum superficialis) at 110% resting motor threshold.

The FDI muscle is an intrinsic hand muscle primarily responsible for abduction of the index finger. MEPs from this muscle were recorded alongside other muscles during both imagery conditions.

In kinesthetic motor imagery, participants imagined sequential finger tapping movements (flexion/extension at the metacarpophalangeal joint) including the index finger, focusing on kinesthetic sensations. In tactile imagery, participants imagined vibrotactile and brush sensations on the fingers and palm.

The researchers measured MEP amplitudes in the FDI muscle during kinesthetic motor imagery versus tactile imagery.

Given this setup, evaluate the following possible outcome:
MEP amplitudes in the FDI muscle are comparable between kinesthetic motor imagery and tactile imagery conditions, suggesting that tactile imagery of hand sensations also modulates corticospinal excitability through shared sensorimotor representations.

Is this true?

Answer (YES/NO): NO